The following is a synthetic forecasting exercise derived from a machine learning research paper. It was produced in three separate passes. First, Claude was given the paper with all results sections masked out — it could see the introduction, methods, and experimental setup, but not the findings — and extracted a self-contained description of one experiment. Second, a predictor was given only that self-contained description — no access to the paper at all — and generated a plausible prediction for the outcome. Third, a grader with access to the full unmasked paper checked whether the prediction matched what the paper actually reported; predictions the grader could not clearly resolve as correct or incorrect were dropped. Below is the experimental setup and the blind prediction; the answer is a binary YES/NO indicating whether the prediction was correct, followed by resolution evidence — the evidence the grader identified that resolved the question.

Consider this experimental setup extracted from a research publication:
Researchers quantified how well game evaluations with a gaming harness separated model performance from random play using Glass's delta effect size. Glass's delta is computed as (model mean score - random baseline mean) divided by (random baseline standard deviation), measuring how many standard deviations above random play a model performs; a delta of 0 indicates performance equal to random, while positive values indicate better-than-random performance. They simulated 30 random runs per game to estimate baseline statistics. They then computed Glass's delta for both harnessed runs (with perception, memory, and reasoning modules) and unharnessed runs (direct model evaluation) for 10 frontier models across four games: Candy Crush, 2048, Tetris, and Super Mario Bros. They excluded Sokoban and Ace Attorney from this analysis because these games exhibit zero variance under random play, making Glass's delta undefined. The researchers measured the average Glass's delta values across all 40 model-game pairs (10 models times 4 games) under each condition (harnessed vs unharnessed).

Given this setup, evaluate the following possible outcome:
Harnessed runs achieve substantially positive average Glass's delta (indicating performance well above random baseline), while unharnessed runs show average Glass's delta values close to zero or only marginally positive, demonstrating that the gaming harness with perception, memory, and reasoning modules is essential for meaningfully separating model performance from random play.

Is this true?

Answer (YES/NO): NO